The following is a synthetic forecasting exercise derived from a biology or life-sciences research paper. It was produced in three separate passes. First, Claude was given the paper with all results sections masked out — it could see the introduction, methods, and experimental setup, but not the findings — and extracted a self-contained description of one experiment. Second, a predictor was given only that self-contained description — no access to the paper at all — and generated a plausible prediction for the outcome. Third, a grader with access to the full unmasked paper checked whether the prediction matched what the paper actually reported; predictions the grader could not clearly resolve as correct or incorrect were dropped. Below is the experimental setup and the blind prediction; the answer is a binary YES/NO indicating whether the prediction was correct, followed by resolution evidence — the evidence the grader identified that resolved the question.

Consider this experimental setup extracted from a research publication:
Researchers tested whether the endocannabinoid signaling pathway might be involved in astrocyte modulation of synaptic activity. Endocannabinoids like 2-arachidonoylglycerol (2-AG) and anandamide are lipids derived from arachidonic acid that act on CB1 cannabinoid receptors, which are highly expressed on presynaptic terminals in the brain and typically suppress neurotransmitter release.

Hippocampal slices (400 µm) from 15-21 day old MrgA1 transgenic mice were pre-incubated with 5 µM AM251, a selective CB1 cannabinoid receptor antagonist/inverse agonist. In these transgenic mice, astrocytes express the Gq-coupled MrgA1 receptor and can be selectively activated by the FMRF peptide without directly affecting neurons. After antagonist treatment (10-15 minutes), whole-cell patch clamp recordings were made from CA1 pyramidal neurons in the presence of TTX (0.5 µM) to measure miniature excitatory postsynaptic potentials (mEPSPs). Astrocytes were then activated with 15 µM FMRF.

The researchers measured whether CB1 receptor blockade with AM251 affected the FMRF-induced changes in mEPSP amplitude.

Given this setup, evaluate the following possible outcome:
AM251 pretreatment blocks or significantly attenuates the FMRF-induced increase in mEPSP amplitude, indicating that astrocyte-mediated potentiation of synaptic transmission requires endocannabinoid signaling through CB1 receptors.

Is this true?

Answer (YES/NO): NO